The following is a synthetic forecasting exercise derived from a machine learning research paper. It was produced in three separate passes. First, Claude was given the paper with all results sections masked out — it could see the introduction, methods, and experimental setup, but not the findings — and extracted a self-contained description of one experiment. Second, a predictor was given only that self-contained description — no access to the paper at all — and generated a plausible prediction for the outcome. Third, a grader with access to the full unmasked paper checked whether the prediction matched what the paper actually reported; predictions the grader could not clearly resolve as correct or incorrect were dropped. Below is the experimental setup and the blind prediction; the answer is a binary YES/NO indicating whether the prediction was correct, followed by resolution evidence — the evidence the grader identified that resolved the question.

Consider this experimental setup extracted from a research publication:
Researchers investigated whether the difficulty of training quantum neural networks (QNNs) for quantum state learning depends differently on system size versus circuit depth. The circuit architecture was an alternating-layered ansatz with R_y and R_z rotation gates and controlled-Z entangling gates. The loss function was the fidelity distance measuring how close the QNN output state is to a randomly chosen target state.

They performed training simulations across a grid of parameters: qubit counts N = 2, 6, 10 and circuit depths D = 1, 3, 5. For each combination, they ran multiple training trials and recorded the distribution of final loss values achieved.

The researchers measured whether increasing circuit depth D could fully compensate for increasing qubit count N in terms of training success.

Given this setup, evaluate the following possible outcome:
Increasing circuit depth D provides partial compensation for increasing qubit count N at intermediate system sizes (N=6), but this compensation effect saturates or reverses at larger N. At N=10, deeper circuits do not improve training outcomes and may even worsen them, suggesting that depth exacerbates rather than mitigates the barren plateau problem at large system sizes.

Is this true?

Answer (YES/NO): NO